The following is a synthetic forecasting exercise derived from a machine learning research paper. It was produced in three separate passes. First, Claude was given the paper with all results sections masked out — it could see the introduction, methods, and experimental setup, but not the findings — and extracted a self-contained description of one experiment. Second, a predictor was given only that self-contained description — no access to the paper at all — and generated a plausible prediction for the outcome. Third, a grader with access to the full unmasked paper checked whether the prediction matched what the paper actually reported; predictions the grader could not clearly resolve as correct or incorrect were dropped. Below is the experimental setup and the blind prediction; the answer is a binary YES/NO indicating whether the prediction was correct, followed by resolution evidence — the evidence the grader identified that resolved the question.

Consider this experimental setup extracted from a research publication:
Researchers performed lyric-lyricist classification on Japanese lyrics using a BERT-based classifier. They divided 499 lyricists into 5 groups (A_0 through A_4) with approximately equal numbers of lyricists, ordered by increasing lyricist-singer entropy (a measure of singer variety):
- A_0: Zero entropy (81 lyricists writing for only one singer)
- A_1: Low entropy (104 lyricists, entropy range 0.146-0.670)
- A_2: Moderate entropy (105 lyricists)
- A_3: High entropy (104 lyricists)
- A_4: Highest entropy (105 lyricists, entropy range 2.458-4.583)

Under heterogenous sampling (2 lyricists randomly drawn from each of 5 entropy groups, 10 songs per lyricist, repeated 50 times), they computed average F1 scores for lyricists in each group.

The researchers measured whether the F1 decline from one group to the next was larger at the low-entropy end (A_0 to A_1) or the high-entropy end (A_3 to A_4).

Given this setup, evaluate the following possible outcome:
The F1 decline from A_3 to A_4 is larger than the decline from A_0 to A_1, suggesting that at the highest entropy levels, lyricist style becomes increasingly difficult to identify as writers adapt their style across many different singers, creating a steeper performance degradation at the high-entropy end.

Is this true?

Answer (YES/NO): NO